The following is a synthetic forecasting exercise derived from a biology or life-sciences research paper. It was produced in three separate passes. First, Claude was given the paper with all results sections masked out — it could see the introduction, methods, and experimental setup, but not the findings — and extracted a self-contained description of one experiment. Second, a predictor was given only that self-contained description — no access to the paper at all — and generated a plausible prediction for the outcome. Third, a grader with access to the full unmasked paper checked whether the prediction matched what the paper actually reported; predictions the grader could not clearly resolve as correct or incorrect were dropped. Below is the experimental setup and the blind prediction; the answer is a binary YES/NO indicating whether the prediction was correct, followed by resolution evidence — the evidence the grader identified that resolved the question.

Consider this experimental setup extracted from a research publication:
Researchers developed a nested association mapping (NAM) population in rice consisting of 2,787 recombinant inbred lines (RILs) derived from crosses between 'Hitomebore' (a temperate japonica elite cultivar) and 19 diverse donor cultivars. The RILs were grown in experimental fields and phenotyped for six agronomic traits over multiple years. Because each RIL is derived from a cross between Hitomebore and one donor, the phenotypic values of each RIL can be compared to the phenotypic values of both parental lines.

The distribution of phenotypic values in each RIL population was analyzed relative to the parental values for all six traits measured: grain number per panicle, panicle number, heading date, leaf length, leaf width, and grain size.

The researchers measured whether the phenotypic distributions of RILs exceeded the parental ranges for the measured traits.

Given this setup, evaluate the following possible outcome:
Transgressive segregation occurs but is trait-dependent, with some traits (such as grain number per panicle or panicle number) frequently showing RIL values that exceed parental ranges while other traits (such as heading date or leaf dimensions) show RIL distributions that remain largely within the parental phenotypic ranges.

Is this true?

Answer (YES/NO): NO